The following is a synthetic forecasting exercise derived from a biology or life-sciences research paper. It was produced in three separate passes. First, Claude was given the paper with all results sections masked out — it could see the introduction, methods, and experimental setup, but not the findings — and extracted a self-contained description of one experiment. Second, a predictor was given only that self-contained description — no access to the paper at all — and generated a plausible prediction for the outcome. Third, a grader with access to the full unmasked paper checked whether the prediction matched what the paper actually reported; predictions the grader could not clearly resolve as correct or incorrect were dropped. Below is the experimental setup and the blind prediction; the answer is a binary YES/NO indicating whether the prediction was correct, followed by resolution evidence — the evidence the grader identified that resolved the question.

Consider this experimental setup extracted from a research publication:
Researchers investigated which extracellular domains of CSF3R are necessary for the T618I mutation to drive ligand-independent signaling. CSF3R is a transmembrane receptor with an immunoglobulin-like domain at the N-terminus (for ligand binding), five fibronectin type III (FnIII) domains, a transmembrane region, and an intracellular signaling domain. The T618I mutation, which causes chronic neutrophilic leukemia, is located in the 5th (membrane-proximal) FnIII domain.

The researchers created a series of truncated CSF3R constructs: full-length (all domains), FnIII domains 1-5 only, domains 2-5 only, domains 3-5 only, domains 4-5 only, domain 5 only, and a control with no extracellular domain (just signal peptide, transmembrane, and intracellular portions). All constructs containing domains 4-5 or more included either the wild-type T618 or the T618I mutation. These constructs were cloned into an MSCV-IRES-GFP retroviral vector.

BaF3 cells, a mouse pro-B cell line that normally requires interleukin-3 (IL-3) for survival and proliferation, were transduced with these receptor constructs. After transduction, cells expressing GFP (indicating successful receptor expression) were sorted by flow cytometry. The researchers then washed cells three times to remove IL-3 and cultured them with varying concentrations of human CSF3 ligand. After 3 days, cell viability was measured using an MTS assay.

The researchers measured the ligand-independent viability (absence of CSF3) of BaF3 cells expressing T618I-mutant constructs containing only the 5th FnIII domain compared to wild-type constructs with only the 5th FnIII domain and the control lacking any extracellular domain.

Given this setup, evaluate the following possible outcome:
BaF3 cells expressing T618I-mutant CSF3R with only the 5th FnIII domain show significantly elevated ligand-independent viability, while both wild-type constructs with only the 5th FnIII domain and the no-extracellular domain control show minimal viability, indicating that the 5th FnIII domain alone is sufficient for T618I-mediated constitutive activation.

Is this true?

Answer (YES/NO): YES